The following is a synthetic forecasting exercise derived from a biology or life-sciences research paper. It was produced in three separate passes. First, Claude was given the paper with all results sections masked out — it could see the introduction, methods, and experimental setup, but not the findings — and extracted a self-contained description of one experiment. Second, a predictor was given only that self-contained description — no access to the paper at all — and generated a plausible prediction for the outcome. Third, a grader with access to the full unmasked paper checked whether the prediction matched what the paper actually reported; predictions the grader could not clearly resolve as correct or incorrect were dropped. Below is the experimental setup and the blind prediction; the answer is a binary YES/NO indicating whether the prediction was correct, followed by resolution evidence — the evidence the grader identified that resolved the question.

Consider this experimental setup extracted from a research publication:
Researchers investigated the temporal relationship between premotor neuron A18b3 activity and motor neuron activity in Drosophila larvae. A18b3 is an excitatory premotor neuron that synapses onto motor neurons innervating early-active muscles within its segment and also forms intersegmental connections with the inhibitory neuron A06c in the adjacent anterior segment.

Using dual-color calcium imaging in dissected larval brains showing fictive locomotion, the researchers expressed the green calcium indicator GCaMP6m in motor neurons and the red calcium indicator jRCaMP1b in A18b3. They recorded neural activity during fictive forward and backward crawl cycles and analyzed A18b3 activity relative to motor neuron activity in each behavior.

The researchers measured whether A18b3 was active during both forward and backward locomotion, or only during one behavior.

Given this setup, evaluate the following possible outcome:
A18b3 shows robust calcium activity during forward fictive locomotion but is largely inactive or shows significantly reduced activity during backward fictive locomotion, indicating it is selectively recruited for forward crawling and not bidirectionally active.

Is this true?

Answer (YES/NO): YES